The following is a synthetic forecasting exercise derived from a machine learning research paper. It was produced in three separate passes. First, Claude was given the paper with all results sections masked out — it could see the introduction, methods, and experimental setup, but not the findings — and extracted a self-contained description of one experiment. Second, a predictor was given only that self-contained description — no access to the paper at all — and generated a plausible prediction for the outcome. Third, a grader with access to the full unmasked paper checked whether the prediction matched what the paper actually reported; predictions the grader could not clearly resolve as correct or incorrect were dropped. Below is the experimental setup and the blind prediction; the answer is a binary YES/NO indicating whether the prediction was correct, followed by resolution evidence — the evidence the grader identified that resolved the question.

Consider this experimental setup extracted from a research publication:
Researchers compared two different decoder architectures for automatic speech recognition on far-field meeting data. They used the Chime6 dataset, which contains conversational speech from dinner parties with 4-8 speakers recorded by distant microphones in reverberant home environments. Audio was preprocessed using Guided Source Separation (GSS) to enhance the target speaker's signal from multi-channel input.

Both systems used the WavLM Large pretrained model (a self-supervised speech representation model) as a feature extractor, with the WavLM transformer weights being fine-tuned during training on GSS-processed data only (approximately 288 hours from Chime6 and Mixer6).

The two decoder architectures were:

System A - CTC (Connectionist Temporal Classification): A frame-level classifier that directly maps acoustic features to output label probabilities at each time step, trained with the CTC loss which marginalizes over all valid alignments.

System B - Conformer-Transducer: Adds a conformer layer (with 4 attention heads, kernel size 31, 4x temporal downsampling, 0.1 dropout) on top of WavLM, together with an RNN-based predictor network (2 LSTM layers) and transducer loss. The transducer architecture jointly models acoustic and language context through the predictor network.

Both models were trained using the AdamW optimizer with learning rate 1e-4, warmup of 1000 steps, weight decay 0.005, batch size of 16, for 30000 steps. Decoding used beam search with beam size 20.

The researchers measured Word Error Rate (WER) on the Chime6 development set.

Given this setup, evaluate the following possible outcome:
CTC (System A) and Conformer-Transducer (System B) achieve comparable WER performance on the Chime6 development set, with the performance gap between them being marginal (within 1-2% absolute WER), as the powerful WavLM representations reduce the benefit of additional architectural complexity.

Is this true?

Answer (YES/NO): NO